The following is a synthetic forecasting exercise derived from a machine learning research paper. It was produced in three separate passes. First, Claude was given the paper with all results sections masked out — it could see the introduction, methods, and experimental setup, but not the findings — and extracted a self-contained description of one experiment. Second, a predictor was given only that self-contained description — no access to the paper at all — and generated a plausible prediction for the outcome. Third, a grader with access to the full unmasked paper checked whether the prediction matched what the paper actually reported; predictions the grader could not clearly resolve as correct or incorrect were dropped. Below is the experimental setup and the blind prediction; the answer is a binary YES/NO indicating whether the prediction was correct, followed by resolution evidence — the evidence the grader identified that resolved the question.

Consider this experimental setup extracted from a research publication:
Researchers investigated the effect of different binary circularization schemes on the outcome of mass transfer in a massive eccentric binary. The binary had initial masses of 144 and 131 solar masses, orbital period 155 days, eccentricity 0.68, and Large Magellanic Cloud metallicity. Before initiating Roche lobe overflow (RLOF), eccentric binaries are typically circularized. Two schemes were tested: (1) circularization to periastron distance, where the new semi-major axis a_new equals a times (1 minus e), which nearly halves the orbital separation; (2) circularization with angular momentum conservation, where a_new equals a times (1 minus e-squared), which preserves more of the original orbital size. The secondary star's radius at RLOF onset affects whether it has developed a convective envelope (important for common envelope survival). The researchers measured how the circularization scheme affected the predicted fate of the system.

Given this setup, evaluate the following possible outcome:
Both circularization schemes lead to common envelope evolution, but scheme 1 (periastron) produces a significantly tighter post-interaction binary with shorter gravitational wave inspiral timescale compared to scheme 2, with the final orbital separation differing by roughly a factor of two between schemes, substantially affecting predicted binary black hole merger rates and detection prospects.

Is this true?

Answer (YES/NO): NO